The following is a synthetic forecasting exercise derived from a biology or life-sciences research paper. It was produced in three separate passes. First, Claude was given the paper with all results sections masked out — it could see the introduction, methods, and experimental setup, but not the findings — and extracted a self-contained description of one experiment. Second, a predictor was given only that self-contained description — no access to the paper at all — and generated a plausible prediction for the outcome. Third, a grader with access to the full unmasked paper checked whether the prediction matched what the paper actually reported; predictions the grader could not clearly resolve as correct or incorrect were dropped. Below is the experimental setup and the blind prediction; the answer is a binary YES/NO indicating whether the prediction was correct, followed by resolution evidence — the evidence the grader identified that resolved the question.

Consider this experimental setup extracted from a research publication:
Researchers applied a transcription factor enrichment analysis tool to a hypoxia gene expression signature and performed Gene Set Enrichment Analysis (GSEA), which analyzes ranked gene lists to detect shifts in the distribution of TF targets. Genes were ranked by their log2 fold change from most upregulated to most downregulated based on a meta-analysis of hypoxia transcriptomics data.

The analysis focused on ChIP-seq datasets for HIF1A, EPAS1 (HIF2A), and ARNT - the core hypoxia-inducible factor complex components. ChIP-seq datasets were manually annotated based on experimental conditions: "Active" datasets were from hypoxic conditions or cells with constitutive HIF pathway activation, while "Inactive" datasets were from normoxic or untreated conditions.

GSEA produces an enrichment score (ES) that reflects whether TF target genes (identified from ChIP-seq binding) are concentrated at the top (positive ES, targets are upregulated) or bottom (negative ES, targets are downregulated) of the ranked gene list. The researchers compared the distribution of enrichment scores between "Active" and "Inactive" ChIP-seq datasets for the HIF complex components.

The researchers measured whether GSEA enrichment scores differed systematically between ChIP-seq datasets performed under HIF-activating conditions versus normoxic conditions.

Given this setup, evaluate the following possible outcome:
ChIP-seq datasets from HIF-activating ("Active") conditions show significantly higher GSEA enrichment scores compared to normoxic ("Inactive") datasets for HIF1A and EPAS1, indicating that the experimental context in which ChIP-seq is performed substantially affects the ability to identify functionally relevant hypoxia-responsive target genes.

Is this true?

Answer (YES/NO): YES